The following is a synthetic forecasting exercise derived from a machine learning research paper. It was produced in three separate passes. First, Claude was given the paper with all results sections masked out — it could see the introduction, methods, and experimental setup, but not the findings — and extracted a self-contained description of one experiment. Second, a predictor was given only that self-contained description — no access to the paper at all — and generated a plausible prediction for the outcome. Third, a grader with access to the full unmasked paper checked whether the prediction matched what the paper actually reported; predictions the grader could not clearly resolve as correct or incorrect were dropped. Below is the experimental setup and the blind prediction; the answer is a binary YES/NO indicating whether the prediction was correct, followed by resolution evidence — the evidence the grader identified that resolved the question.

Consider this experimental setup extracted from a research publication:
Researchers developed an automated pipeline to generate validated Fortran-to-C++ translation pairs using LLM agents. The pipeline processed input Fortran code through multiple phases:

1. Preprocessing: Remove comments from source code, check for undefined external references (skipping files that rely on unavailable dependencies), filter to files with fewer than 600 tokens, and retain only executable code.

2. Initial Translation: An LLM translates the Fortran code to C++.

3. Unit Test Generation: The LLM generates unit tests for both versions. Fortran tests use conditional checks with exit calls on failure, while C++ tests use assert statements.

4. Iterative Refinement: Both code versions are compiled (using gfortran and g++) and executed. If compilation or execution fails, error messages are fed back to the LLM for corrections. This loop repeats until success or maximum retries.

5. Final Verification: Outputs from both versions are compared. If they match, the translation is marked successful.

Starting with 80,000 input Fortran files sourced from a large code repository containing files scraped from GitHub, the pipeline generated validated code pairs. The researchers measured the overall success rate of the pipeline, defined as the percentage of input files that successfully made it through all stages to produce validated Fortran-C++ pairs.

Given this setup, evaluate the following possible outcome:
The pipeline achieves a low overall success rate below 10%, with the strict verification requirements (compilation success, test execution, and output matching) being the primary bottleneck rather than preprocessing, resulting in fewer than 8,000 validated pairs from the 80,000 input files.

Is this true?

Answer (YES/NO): NO